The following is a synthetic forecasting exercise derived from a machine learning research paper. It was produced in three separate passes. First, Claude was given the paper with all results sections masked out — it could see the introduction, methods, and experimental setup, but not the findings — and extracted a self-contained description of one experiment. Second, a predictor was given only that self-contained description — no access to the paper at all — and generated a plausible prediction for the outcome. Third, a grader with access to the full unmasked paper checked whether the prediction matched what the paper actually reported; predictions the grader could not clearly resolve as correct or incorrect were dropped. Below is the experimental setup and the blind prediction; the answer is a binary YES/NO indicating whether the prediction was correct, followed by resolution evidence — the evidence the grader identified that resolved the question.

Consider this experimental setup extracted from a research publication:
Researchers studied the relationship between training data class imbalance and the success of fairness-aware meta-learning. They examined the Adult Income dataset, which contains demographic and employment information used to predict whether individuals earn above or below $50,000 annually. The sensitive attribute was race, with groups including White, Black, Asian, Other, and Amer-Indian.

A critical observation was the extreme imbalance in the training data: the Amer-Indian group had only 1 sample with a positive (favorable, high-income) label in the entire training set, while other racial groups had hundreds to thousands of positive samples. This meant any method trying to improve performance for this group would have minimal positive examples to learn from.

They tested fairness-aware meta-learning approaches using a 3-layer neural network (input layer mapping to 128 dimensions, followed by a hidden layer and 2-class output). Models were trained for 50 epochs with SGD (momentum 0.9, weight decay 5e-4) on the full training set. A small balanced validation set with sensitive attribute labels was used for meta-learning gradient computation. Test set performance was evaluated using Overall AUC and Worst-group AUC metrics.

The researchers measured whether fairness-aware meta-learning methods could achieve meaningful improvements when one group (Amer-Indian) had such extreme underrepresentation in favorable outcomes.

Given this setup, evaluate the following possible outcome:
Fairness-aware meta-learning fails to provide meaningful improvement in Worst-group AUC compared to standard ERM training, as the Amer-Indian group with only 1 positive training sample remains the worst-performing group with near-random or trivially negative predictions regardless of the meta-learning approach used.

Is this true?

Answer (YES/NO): NO